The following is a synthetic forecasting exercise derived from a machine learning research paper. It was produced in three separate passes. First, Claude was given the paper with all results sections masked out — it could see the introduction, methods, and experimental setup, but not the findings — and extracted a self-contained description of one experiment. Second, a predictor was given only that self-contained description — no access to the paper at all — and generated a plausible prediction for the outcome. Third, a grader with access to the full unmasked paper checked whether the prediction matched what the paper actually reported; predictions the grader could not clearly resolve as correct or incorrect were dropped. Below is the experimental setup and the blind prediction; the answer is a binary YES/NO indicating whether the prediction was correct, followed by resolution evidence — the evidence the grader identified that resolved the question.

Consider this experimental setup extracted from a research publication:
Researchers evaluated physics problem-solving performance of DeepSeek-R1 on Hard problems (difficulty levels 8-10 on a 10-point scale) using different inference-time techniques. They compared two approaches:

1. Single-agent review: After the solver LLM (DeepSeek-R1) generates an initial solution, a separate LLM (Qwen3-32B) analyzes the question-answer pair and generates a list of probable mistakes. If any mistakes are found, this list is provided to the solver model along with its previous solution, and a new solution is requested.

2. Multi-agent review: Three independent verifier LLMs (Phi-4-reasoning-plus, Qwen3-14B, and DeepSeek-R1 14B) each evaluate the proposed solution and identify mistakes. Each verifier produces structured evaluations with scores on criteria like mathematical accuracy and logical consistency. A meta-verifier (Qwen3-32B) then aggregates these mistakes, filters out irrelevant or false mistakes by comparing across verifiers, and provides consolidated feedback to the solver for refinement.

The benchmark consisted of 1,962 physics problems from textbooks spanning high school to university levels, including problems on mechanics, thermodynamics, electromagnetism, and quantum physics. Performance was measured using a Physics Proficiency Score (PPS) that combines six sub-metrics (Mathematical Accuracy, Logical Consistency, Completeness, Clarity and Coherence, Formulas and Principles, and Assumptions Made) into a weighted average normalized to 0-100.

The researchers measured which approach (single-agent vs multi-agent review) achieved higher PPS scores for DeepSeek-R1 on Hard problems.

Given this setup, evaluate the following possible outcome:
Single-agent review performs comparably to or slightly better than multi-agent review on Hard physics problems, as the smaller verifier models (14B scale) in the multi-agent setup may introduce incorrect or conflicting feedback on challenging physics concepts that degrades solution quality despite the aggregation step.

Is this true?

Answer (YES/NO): YES